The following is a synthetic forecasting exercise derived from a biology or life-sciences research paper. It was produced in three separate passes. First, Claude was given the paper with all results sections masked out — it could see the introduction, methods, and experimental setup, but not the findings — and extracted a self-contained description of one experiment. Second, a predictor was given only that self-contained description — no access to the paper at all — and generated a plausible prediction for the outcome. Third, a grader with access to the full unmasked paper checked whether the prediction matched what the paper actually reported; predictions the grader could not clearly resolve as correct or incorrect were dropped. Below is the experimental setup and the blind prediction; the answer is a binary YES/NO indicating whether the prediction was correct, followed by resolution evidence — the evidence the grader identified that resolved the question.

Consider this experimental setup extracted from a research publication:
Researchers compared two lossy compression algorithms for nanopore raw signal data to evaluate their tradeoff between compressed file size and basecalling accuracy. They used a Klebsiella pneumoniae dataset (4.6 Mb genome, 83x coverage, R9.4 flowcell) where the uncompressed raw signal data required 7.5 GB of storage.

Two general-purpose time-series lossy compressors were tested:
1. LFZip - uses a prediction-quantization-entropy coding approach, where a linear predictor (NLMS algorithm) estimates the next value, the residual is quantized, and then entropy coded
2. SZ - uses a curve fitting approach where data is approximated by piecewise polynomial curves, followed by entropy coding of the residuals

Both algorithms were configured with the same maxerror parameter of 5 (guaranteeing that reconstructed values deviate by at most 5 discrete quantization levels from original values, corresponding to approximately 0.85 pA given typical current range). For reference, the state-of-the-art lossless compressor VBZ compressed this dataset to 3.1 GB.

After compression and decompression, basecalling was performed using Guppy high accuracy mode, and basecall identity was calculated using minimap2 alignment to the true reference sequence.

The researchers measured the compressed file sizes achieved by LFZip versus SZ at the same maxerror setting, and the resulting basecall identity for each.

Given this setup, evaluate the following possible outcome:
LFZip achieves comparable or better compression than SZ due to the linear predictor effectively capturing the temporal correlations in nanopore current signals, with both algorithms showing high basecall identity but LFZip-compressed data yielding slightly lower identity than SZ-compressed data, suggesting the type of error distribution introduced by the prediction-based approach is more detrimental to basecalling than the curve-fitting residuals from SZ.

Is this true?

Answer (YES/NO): NO